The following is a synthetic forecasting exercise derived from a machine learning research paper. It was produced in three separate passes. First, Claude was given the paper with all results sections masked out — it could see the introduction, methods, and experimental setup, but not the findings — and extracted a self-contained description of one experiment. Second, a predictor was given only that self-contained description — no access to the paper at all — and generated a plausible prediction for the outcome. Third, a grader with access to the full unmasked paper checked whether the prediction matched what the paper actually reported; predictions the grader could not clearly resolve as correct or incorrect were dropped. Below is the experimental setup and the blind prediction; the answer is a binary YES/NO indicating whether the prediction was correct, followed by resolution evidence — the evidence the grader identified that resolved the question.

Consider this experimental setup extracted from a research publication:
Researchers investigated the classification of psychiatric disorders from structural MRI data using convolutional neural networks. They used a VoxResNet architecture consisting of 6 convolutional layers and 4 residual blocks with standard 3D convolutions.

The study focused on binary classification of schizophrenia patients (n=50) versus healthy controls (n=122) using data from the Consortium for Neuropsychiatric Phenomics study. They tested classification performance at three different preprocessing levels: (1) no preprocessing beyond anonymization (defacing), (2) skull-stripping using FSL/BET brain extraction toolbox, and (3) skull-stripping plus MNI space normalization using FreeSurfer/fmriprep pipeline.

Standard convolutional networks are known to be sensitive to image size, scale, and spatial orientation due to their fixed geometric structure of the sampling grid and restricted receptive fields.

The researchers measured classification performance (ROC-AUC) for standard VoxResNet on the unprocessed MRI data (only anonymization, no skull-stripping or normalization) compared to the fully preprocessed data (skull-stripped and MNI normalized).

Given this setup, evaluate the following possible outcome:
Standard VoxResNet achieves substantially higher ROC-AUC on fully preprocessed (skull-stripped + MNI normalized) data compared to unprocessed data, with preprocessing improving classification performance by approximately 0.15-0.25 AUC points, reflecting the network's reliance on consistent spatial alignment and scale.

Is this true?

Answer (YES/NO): NO